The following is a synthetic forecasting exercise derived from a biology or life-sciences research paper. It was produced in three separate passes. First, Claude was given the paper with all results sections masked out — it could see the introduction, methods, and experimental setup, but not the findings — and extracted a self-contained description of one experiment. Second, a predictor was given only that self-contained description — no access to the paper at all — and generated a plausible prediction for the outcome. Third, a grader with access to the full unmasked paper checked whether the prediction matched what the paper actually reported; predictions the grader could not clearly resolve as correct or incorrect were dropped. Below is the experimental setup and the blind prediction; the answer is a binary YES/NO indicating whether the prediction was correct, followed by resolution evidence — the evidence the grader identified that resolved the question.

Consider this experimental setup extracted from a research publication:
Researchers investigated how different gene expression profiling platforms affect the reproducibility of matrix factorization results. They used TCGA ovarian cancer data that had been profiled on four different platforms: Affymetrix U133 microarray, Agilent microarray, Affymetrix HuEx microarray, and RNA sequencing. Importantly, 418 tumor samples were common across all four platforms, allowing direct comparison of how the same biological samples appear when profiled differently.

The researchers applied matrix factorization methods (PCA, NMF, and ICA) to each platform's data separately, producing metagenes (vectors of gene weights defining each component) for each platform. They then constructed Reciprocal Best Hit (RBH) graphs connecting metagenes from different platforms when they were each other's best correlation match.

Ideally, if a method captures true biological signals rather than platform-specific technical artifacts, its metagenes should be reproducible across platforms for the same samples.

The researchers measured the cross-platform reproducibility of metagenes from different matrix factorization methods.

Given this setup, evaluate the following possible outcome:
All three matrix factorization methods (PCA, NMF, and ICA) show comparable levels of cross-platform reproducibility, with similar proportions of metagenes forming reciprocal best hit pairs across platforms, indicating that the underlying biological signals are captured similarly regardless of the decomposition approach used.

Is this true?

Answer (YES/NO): NO